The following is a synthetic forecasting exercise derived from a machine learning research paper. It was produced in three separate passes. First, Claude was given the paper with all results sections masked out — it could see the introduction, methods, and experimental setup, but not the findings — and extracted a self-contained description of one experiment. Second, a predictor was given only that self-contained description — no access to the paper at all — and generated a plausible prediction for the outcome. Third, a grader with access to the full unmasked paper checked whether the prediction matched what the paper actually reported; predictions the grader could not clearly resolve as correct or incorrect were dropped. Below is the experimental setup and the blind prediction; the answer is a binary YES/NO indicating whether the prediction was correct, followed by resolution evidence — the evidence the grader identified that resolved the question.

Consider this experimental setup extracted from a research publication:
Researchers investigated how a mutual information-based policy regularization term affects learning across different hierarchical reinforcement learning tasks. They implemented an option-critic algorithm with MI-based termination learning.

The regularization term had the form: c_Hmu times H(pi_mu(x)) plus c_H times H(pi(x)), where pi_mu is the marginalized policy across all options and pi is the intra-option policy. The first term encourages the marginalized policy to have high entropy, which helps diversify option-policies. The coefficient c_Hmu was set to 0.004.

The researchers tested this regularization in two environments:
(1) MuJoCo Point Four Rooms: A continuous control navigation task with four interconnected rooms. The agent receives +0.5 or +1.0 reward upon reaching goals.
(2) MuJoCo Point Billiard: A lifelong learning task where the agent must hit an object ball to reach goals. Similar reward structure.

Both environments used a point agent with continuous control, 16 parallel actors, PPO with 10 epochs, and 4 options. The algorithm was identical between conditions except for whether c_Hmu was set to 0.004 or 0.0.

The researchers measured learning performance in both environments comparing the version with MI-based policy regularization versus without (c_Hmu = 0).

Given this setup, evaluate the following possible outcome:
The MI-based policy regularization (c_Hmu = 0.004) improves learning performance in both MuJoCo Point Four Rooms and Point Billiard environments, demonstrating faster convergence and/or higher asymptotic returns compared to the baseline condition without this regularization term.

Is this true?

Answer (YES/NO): NO